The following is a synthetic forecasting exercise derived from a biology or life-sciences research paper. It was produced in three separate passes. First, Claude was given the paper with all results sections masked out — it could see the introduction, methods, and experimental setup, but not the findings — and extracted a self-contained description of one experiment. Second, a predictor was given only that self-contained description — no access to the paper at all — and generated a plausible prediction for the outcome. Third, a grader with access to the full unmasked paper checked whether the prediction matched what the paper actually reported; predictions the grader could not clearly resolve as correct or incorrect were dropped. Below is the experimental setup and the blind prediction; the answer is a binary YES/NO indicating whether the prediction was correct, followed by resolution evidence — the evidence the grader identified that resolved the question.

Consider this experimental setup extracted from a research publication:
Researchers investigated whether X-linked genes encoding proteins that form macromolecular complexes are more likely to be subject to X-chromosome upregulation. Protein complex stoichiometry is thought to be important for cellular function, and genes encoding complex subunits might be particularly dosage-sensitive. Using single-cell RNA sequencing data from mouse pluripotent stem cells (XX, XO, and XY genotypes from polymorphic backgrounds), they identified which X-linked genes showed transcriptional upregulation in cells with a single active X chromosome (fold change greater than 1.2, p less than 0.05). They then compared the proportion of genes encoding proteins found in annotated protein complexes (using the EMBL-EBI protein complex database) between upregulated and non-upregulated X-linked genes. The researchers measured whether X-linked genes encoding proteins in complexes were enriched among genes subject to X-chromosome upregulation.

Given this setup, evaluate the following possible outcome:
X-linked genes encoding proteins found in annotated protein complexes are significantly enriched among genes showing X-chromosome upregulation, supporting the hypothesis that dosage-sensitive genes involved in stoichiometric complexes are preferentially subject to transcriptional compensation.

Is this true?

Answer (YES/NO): NO